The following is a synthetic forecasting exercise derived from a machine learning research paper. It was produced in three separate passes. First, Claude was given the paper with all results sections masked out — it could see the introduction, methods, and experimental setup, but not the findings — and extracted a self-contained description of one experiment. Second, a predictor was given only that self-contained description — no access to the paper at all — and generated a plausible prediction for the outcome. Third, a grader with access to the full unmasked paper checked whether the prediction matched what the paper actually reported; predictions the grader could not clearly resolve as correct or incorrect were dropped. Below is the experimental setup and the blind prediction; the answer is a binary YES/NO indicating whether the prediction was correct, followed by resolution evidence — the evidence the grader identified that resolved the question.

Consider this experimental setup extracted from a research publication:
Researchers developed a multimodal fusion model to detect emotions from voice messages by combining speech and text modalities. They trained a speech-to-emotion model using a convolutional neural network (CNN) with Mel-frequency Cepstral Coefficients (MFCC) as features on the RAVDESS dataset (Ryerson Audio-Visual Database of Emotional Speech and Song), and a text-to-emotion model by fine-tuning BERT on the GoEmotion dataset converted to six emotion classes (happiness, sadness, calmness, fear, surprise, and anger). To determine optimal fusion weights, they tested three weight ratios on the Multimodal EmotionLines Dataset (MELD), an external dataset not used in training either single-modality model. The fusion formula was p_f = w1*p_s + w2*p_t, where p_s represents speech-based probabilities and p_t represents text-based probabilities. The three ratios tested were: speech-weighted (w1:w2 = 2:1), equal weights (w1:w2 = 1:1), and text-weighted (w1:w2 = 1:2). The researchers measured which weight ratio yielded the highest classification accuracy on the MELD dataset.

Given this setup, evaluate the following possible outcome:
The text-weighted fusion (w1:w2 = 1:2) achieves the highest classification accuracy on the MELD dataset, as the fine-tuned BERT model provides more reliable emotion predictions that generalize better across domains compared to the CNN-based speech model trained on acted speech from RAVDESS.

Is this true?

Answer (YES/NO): YES